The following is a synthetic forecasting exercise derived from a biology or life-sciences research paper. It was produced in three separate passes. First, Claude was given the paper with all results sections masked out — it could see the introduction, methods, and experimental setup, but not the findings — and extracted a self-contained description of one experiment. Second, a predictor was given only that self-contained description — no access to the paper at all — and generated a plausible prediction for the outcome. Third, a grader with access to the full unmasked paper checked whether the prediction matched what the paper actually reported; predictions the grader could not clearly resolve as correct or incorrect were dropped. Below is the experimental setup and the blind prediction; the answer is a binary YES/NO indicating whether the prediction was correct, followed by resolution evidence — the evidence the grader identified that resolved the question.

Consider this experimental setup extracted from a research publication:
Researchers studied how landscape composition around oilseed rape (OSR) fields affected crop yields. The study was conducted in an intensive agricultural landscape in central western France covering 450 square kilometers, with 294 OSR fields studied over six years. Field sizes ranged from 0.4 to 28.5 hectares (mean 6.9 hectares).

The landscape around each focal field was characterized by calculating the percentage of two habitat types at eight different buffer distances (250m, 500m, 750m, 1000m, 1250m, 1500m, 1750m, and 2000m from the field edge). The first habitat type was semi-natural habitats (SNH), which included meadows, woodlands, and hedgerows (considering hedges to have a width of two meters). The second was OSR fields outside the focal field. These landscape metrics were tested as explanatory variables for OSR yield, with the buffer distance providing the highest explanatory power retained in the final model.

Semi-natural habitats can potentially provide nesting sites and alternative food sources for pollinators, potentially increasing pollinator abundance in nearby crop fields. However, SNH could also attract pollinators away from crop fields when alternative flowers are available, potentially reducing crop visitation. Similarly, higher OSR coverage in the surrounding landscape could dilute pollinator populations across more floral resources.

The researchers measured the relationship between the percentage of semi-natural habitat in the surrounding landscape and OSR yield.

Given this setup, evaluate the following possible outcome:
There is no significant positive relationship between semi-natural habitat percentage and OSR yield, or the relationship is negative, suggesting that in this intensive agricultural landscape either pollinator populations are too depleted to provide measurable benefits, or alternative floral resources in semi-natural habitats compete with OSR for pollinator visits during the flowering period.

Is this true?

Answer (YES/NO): YES